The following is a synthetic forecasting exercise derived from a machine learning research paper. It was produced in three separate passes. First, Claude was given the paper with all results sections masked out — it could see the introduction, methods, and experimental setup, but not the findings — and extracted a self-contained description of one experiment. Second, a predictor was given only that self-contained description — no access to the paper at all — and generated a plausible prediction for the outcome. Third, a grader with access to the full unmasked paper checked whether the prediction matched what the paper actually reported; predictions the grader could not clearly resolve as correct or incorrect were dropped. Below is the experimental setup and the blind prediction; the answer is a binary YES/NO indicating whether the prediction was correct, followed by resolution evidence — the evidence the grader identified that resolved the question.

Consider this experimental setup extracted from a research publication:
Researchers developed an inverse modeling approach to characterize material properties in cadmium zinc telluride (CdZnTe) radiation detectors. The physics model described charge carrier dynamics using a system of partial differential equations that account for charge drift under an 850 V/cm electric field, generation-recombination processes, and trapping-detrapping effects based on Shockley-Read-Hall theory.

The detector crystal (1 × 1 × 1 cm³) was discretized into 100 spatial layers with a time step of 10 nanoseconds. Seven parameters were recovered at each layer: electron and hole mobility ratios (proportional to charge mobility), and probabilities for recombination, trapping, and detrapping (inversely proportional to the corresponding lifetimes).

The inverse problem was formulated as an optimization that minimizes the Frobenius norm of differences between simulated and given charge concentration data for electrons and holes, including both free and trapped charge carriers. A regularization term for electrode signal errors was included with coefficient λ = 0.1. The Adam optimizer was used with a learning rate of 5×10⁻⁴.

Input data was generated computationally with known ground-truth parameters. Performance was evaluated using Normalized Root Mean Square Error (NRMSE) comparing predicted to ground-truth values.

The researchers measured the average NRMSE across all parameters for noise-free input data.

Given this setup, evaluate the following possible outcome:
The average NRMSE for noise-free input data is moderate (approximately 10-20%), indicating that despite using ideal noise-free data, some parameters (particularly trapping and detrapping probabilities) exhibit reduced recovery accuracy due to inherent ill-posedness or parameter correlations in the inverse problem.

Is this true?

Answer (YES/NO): NO